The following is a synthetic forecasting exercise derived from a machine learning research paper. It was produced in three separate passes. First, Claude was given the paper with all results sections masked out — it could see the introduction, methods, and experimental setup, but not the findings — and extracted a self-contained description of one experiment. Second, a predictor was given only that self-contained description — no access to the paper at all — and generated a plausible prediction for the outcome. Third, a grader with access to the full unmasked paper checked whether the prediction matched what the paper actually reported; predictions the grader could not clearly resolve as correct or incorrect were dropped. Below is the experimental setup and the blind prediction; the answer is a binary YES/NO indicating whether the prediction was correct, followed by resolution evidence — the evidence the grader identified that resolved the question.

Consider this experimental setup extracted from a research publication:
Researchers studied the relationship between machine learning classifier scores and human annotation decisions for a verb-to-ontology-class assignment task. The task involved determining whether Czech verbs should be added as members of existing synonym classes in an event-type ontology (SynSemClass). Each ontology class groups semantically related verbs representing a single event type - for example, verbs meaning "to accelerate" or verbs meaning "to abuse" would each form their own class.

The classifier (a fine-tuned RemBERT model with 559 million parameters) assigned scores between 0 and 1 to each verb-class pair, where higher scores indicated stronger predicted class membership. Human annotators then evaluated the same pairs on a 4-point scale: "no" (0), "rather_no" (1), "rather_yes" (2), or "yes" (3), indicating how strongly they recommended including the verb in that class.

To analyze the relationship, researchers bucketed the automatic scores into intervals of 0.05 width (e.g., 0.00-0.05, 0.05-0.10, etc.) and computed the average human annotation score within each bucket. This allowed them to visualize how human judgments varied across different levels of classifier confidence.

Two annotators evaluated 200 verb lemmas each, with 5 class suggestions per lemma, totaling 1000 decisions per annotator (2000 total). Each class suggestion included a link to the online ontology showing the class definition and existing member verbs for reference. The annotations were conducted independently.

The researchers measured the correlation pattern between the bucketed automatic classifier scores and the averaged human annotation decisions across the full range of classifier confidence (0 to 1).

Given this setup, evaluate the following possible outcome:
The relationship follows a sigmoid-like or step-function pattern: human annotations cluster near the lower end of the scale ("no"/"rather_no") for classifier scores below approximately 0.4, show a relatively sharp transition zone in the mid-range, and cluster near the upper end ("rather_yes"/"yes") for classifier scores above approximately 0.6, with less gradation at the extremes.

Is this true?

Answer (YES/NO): NO